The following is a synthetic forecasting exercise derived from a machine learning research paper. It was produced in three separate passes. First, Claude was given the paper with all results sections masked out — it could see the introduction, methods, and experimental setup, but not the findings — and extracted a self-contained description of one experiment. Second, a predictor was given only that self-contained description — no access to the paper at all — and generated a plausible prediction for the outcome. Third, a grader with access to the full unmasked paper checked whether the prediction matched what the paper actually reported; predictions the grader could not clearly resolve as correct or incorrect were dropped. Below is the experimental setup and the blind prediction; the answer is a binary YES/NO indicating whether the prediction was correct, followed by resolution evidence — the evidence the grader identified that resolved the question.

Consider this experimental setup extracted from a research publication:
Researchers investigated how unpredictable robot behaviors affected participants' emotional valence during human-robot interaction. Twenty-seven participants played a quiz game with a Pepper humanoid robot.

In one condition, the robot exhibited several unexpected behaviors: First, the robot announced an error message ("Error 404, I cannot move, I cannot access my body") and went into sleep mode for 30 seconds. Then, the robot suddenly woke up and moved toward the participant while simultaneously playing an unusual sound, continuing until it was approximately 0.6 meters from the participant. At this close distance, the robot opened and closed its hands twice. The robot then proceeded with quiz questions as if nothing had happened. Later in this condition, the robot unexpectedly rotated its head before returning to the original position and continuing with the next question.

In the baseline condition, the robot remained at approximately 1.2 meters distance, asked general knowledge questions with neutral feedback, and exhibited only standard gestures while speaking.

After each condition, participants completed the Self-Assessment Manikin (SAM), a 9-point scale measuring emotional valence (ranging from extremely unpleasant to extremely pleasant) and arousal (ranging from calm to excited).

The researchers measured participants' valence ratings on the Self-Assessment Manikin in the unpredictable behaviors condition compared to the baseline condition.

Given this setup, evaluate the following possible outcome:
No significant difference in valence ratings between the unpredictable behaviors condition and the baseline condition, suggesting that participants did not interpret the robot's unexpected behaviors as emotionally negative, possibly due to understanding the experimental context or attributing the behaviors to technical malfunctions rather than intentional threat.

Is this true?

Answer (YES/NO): YES